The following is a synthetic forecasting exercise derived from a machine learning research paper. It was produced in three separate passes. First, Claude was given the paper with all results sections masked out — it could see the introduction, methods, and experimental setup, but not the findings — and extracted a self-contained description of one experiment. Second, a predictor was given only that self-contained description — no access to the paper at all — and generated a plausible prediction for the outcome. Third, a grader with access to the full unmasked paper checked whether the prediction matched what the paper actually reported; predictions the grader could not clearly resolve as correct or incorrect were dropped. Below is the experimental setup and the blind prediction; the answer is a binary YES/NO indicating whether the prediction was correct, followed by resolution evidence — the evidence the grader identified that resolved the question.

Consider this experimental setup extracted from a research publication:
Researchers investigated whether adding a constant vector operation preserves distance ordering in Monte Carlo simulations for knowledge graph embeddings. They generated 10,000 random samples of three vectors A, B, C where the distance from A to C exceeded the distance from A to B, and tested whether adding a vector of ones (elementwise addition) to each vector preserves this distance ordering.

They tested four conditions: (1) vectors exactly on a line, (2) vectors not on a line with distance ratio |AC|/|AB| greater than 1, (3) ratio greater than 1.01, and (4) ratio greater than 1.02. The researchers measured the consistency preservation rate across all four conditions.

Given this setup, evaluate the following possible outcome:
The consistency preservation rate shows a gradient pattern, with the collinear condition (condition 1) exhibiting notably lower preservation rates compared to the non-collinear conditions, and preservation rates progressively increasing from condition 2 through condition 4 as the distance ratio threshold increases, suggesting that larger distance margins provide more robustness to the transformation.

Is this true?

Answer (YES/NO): NO